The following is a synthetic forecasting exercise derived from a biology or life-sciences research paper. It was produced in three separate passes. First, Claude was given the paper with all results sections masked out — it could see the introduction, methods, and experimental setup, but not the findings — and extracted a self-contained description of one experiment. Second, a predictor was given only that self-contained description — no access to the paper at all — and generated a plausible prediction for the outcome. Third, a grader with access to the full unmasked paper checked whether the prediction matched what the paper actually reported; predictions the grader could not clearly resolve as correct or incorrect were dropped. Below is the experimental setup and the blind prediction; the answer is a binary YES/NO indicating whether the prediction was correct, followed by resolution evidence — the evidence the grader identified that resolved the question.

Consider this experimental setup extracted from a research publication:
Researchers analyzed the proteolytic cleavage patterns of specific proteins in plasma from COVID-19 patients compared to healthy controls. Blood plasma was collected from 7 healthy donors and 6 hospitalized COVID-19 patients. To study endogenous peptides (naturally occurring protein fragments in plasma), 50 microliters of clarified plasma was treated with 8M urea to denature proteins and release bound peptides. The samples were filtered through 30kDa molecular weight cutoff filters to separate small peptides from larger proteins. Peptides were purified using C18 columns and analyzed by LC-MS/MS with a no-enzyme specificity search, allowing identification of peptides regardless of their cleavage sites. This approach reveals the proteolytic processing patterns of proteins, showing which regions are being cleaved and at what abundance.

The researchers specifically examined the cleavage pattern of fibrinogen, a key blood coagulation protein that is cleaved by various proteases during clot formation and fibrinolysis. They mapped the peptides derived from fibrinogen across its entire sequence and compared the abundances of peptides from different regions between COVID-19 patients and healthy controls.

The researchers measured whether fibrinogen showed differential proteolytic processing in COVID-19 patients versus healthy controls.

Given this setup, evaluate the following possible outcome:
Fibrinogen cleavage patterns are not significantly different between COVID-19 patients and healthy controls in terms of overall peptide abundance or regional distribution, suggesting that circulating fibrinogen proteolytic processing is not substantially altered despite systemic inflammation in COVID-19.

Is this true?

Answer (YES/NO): NO